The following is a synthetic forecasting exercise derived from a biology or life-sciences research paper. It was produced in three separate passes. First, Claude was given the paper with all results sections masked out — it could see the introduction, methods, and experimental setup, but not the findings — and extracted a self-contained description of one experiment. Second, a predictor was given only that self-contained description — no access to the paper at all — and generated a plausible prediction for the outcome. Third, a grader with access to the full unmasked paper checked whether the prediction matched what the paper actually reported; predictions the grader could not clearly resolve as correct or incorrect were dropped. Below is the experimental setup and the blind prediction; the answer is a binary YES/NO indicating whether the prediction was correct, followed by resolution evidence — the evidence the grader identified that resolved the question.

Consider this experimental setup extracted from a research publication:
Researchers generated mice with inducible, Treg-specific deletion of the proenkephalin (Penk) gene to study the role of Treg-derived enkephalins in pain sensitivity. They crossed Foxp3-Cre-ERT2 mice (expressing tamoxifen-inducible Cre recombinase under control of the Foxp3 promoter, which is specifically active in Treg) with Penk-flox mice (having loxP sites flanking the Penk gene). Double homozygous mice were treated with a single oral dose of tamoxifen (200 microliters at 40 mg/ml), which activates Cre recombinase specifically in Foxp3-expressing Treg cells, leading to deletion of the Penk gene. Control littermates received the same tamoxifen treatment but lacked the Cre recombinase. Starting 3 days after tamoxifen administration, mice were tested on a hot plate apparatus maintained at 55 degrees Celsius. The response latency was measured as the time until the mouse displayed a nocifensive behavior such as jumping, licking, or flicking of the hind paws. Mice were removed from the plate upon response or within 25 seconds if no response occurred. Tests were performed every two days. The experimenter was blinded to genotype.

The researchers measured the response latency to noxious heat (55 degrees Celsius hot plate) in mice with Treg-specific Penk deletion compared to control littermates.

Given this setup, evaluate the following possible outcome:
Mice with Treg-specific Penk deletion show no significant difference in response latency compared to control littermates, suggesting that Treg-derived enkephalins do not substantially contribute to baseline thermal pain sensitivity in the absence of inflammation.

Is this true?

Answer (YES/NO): NO